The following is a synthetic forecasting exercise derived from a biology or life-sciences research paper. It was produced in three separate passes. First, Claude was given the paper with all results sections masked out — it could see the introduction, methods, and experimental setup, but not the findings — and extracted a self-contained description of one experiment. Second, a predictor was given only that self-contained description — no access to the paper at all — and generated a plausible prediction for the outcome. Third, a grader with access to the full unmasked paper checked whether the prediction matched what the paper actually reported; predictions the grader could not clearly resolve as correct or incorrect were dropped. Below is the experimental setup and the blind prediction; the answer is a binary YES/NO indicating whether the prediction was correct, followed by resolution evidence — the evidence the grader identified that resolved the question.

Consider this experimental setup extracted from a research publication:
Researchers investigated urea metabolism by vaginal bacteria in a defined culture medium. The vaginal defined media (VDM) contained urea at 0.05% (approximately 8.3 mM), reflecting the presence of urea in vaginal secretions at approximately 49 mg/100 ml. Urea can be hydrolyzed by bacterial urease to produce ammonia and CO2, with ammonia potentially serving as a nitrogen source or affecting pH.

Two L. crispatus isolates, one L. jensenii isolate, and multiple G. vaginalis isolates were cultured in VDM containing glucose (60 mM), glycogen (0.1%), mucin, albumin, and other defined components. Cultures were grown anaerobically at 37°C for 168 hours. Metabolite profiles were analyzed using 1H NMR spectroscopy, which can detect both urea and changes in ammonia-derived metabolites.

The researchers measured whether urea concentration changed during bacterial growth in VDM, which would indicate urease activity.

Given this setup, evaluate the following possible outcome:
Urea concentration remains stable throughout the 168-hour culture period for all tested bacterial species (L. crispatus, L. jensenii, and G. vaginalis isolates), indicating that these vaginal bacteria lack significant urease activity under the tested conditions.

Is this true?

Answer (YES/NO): NO